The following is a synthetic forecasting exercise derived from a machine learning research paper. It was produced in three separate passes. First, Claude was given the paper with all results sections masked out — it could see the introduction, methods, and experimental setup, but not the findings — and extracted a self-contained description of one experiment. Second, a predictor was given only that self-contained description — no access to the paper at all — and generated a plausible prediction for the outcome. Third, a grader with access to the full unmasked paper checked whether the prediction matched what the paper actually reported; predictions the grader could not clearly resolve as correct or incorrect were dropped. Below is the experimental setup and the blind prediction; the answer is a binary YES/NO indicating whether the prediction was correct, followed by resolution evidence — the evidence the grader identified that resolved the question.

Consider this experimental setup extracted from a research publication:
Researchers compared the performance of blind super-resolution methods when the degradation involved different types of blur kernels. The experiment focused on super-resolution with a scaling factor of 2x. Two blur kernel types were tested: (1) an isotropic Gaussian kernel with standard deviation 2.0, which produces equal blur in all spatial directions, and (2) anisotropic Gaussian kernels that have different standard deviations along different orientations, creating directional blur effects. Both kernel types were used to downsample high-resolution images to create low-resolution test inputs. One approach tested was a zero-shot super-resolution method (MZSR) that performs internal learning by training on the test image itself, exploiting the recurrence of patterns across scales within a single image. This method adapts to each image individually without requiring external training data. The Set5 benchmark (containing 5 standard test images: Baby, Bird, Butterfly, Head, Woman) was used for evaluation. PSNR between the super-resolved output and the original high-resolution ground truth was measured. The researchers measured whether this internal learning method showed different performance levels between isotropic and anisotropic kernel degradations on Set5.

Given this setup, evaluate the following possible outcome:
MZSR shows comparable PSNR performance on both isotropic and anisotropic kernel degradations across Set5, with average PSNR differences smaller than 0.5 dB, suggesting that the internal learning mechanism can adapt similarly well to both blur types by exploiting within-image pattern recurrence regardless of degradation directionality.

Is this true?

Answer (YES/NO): NO